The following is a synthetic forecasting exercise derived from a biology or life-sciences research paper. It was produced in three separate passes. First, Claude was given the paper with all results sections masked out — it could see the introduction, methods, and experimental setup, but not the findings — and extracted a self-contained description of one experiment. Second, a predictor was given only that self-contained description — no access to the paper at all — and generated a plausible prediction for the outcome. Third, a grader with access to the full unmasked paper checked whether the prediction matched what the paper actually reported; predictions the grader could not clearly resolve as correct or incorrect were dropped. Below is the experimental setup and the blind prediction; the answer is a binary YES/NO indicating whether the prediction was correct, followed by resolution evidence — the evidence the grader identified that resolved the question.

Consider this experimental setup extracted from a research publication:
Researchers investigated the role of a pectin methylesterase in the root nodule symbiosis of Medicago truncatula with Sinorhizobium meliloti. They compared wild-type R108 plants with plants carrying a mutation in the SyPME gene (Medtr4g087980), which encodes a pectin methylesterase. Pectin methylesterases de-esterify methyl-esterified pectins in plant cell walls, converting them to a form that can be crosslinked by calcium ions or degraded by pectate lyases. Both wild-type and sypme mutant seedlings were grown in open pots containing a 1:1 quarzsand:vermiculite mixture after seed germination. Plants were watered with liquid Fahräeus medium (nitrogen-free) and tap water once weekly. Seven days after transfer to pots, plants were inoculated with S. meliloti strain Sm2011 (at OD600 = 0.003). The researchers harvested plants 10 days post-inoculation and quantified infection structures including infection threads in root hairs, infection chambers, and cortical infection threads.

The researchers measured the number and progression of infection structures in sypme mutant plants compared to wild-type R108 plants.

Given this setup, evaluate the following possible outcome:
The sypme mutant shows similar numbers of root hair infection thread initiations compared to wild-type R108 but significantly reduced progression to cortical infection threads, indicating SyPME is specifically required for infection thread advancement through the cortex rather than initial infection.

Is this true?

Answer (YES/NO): NO